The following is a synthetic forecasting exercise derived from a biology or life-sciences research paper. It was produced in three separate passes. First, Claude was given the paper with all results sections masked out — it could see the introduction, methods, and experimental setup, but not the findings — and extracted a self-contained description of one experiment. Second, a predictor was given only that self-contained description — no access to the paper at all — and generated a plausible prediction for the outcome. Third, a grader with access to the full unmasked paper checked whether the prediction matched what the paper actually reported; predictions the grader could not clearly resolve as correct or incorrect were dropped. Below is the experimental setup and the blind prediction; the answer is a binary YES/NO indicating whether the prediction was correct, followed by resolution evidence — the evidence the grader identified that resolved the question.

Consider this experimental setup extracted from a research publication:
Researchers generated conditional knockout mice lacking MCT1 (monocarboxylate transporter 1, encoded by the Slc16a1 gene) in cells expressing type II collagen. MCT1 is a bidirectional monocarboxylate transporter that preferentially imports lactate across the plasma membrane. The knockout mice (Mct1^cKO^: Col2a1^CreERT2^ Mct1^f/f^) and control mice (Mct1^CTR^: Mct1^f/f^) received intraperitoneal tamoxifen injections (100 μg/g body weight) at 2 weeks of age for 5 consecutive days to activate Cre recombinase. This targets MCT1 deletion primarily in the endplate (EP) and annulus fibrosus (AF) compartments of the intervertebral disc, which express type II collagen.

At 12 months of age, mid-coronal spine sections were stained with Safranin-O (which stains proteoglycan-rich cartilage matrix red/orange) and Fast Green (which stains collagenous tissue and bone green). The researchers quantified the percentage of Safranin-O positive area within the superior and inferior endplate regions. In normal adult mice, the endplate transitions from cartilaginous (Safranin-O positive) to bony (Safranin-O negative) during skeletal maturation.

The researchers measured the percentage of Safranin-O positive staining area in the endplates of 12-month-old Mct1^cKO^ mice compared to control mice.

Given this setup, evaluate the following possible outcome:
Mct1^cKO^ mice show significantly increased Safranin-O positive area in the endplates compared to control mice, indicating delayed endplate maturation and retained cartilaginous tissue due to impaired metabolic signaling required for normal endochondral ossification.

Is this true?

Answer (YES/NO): YES